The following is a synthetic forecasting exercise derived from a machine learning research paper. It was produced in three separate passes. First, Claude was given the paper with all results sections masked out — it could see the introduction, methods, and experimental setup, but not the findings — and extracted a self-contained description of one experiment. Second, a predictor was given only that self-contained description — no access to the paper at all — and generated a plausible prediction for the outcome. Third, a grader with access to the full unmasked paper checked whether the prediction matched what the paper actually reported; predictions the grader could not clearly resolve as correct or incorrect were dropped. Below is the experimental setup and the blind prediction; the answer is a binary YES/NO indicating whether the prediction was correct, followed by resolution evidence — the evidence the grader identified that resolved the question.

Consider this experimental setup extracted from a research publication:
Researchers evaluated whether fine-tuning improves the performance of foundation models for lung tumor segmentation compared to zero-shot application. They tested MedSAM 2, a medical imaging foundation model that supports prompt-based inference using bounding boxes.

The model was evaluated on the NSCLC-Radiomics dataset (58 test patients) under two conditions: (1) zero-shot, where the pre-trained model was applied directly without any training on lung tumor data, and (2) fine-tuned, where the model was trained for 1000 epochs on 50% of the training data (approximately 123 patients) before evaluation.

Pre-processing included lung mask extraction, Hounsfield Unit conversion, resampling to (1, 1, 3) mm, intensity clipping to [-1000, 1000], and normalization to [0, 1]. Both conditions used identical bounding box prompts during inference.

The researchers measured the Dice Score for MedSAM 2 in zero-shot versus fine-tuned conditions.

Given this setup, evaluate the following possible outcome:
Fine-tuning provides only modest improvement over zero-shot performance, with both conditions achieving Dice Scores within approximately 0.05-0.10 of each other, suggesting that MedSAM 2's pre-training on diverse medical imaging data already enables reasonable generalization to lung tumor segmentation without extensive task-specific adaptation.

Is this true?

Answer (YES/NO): NO